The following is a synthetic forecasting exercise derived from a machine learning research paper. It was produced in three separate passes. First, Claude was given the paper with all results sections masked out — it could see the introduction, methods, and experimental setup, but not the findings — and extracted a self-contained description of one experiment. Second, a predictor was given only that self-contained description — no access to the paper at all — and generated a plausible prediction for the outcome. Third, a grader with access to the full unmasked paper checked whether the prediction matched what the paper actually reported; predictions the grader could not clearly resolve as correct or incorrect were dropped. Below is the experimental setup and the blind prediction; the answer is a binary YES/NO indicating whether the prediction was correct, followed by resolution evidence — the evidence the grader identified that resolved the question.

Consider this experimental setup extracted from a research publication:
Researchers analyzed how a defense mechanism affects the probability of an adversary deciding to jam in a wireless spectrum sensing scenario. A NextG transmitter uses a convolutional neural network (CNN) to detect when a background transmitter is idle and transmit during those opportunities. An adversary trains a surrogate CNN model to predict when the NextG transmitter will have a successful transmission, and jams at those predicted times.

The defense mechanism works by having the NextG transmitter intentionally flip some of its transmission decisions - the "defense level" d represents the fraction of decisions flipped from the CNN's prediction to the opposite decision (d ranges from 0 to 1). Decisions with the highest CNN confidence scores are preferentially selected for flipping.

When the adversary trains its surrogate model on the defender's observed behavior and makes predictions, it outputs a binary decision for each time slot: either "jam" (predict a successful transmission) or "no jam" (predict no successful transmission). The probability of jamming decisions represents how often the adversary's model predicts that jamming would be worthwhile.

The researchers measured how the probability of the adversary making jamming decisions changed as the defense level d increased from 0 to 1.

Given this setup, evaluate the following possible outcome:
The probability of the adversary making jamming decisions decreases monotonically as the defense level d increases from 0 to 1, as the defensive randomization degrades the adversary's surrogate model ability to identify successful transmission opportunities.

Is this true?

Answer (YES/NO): YES